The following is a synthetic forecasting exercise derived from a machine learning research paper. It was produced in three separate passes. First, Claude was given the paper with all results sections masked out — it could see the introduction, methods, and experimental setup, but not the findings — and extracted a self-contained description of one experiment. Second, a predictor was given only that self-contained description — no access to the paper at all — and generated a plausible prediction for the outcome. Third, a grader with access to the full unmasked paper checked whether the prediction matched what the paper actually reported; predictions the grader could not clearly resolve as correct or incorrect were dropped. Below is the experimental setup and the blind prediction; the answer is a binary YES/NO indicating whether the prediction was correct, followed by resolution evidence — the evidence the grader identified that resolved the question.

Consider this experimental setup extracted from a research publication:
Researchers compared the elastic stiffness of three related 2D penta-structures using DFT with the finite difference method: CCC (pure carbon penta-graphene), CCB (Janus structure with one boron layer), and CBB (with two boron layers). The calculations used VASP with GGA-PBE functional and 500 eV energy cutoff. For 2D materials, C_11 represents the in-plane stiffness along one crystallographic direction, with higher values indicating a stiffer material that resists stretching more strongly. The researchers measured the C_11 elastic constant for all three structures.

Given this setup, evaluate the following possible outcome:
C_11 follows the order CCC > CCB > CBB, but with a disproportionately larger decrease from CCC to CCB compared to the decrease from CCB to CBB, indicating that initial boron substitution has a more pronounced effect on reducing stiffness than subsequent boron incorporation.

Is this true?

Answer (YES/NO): YES